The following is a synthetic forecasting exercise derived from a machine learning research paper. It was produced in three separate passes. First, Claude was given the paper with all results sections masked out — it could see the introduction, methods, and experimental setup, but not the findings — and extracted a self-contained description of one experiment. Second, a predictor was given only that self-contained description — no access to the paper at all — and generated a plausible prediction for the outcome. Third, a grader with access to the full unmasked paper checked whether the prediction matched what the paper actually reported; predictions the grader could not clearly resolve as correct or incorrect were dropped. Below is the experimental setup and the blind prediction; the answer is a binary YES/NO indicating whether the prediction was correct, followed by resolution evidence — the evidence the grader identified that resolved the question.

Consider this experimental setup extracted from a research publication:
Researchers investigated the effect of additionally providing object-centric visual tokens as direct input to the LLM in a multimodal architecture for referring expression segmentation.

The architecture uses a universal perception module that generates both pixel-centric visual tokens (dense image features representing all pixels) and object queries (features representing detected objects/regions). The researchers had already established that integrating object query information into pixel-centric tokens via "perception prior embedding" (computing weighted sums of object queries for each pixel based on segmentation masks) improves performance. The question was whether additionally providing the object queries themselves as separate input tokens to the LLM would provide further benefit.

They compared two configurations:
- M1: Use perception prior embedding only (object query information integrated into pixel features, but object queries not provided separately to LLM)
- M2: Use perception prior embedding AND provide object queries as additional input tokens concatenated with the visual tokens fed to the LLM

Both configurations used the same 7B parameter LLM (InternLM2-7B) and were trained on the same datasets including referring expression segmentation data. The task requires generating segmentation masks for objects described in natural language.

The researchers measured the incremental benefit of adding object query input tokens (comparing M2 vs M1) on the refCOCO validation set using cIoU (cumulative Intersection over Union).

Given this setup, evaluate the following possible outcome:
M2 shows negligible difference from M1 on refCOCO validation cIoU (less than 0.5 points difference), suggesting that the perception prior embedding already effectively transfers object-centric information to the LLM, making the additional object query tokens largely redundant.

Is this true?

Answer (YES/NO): NO